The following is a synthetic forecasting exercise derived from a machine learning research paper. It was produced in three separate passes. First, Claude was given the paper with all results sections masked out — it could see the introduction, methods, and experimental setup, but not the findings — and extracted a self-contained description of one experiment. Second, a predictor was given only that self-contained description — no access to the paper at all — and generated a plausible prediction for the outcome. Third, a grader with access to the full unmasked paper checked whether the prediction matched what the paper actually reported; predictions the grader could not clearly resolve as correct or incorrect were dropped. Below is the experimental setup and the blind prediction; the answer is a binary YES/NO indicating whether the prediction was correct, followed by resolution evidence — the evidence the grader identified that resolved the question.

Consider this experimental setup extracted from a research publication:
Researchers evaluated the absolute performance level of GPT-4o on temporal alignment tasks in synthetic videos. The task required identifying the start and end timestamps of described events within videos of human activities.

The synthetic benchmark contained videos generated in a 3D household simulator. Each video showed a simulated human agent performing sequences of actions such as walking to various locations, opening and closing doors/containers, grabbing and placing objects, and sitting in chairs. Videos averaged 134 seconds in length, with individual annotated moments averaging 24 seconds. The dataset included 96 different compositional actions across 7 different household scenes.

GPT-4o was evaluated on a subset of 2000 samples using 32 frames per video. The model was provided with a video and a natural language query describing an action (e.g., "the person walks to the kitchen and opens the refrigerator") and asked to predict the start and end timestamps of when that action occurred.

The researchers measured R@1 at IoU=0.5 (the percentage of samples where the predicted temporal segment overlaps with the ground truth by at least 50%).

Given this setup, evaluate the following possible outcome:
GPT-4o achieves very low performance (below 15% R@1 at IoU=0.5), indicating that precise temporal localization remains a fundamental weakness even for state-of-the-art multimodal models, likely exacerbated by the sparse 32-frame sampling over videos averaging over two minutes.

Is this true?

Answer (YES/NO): YES